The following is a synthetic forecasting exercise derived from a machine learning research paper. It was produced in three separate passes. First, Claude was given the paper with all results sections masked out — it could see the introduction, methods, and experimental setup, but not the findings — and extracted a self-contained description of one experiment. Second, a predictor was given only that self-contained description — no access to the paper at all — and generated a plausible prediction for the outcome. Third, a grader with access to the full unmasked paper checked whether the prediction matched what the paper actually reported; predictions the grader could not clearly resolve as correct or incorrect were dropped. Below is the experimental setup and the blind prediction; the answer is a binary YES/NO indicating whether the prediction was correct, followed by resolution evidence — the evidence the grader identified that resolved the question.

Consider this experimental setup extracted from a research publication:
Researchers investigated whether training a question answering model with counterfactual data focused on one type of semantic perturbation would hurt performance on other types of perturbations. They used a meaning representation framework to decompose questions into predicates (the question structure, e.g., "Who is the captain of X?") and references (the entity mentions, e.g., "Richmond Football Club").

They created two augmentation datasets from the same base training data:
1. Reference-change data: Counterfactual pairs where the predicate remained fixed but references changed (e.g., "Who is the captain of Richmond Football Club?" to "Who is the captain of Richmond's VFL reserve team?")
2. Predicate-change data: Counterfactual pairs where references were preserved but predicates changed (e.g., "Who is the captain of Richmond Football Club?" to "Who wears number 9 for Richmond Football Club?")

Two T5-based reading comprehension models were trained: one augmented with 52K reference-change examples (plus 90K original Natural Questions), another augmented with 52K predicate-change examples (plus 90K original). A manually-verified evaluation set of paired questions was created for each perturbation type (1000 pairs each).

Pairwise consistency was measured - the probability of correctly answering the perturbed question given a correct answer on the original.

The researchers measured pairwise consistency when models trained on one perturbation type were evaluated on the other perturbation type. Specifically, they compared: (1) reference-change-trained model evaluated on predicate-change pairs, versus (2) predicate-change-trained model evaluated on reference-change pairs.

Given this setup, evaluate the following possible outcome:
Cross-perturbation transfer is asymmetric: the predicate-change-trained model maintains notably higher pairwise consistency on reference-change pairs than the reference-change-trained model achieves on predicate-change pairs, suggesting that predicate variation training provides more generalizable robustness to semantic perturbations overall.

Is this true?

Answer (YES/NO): YES